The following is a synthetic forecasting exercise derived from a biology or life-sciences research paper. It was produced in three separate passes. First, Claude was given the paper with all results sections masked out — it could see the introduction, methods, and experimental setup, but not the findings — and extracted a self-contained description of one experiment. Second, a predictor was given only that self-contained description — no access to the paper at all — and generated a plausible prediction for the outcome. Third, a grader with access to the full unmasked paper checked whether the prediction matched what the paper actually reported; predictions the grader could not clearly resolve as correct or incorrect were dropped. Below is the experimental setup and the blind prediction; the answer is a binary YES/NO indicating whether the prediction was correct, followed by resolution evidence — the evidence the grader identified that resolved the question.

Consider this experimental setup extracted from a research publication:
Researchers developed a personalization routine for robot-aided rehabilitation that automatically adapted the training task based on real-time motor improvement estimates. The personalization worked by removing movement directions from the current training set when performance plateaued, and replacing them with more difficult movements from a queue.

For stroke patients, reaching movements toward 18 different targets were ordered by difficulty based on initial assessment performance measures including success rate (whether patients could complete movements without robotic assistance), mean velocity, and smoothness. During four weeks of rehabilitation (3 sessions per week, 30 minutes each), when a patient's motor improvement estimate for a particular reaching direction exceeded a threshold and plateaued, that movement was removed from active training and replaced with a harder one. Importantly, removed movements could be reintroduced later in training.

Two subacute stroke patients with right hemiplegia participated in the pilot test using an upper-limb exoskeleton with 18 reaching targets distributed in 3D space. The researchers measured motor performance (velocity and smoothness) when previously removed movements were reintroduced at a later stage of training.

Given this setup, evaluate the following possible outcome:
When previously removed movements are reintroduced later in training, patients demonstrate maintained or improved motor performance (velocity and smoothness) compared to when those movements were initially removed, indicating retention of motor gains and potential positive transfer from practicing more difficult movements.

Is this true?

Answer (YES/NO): YES